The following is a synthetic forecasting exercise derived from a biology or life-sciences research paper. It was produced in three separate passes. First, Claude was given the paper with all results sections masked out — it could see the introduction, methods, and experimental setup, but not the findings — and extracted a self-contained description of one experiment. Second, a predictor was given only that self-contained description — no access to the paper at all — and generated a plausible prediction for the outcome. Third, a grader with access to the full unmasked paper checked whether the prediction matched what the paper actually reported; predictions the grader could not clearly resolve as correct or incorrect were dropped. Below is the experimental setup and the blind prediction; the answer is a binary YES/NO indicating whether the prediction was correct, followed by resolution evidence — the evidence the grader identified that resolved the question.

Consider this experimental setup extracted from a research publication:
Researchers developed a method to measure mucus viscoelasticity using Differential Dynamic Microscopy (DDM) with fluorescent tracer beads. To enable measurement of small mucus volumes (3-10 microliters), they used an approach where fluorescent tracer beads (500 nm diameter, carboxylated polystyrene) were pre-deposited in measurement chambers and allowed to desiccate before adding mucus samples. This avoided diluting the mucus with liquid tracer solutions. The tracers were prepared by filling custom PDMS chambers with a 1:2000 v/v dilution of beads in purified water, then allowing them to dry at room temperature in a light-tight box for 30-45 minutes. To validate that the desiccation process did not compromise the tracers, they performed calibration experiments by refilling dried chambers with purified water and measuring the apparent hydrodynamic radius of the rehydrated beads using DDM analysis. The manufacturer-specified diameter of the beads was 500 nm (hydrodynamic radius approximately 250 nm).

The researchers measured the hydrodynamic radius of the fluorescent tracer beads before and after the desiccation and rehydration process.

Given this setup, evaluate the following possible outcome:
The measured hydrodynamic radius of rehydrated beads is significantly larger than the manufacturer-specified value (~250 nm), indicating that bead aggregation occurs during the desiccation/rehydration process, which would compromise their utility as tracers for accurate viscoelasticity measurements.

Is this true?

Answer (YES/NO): NO